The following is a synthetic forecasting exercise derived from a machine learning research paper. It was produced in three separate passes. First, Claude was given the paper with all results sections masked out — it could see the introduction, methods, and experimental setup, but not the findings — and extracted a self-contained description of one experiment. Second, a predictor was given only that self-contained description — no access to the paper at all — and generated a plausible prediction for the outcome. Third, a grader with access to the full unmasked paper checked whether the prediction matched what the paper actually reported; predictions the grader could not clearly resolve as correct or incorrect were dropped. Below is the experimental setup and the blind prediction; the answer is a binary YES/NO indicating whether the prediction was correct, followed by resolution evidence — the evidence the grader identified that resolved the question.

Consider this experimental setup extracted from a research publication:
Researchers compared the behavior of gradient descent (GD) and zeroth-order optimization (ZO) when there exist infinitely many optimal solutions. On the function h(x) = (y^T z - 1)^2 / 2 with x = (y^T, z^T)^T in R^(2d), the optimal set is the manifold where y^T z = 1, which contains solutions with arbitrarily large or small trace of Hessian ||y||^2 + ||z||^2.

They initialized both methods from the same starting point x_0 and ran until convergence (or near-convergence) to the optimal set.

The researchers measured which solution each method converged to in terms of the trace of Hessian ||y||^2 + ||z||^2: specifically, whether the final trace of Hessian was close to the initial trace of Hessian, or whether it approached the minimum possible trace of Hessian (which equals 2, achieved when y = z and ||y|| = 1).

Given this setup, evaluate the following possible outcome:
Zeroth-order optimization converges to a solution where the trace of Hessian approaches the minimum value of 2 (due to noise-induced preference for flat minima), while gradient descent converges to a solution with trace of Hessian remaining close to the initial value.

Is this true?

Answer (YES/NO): YES